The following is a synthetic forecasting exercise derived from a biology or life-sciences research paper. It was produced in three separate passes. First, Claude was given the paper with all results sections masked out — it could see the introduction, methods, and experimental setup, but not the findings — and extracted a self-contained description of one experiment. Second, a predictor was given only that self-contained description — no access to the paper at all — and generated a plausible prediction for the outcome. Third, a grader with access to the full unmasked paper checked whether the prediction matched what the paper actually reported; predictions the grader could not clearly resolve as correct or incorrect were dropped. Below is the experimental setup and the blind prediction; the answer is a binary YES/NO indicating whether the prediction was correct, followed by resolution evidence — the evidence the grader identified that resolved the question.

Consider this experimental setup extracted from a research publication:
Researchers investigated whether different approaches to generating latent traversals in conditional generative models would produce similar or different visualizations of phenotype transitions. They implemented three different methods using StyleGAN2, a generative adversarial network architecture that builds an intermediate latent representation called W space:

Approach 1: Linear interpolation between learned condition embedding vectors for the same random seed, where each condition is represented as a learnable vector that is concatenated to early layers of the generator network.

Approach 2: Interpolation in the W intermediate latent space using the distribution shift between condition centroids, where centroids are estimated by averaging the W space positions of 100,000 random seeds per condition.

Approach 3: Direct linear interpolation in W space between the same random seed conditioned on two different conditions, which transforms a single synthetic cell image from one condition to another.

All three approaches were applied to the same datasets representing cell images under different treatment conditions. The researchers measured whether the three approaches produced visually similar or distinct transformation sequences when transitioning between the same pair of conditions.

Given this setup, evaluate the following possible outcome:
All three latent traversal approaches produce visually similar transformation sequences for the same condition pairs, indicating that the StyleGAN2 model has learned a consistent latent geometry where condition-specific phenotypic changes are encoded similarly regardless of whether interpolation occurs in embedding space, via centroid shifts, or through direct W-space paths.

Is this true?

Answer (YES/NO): YES